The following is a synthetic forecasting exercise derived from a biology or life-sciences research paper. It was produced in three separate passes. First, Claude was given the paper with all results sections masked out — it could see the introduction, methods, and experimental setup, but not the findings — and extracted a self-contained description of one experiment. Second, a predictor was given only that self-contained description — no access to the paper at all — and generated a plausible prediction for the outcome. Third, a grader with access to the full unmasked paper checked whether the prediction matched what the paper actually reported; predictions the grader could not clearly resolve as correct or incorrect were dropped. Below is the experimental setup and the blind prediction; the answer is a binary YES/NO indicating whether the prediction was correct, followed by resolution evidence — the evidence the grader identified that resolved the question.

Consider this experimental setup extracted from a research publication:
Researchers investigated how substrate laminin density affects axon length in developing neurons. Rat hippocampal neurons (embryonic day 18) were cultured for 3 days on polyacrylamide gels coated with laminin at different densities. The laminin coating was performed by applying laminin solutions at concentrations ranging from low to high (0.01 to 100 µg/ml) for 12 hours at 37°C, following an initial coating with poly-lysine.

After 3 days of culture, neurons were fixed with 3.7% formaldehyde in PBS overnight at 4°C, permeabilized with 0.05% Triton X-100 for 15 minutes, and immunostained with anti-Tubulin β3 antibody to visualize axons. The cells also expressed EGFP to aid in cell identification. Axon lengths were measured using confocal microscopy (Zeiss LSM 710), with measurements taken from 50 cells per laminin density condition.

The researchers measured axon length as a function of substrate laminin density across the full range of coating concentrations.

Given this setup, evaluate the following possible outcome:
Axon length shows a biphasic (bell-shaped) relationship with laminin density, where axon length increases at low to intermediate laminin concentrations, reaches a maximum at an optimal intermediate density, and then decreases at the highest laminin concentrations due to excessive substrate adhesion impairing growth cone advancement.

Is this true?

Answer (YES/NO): YES